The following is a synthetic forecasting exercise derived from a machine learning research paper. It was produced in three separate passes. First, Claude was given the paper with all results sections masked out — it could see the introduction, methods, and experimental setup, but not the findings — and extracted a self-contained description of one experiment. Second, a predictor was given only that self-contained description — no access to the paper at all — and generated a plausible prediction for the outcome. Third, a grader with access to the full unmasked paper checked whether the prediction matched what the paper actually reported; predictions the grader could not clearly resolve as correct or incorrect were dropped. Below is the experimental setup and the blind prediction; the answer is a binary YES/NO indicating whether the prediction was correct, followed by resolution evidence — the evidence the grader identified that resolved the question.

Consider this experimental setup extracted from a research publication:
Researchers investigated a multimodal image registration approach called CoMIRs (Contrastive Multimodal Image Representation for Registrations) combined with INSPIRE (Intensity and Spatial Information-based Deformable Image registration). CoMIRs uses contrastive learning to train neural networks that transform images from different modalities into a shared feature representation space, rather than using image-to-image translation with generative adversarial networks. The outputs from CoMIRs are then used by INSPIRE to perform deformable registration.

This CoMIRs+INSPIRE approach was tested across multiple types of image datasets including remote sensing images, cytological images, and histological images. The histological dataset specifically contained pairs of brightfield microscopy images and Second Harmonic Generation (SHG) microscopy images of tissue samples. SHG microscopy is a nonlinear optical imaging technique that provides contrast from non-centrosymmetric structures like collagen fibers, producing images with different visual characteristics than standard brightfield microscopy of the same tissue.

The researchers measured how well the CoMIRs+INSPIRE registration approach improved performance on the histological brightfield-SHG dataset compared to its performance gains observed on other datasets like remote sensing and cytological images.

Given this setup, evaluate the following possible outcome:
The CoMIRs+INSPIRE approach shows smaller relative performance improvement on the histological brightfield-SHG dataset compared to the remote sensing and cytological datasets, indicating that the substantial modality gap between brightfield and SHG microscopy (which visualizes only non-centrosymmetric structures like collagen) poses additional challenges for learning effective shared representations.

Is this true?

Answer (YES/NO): YES